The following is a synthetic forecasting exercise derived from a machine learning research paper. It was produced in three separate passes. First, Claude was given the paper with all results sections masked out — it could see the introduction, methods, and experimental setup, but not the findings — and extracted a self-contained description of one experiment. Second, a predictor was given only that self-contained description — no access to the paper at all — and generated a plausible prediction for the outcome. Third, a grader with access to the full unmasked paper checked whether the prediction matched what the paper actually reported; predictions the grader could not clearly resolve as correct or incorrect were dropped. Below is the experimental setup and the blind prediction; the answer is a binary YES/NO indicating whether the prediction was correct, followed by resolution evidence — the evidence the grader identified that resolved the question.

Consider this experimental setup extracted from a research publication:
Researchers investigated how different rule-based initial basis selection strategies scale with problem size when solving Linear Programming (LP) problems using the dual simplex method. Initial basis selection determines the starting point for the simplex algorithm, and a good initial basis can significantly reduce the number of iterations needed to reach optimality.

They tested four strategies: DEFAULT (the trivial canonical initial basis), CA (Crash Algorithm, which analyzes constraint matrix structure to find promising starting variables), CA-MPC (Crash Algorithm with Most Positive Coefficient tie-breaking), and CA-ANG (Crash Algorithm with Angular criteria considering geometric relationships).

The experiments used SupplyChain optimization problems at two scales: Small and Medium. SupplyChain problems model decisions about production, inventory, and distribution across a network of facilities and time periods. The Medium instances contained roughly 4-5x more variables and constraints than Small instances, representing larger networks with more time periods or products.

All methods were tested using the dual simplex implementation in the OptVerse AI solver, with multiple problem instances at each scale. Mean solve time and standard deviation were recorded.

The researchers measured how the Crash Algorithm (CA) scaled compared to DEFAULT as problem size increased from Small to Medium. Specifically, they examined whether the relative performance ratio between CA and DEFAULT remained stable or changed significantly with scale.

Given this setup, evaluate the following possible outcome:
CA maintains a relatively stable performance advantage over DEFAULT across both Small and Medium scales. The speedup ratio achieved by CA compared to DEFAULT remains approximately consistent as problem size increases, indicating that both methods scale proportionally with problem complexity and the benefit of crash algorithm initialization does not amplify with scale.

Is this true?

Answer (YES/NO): NO